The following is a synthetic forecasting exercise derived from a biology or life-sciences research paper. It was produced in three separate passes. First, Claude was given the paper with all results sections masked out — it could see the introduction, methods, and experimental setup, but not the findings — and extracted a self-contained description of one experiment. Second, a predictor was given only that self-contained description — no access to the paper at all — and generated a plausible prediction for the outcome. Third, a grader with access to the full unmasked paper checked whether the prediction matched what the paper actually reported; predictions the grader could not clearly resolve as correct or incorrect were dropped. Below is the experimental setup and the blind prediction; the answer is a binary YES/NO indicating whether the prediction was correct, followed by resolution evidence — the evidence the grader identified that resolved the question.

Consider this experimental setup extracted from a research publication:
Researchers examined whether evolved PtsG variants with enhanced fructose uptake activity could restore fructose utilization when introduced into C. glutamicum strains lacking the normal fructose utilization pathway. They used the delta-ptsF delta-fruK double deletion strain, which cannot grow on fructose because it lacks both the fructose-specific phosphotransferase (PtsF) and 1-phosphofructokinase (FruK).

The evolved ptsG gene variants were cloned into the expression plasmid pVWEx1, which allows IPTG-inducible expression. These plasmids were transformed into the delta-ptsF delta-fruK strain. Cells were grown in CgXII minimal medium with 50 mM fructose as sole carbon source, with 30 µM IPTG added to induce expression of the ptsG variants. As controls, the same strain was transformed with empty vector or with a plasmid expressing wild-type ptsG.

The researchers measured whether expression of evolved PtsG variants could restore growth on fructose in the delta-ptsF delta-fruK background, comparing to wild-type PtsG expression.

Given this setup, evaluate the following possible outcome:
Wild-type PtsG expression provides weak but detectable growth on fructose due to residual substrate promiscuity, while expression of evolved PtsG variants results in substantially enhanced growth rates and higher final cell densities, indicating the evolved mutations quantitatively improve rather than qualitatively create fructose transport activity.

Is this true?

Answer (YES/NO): YES